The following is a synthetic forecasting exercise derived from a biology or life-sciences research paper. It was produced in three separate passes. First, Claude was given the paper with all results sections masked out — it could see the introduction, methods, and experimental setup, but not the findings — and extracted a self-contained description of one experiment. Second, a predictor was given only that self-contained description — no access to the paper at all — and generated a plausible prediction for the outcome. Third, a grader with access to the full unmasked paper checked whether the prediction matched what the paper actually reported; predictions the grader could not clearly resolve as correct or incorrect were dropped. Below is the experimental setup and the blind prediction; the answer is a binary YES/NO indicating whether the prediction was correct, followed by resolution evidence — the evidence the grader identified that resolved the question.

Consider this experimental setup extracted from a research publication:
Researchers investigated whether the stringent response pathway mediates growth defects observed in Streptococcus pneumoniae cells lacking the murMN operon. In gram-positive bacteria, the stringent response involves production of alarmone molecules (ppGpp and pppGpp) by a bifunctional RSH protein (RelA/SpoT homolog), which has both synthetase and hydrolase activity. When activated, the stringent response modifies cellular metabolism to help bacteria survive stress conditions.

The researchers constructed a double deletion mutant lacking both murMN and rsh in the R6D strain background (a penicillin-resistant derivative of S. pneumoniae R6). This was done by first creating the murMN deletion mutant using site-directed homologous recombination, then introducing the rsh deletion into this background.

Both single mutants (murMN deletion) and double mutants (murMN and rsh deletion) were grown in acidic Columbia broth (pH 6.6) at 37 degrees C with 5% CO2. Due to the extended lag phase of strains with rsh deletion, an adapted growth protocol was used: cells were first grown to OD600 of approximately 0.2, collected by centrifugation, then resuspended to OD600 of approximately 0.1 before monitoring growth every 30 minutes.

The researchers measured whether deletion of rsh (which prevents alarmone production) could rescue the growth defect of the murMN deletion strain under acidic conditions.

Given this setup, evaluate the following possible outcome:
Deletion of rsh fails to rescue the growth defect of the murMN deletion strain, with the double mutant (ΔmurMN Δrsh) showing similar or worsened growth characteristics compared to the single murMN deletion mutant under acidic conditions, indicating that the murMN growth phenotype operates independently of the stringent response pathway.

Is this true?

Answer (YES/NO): NO